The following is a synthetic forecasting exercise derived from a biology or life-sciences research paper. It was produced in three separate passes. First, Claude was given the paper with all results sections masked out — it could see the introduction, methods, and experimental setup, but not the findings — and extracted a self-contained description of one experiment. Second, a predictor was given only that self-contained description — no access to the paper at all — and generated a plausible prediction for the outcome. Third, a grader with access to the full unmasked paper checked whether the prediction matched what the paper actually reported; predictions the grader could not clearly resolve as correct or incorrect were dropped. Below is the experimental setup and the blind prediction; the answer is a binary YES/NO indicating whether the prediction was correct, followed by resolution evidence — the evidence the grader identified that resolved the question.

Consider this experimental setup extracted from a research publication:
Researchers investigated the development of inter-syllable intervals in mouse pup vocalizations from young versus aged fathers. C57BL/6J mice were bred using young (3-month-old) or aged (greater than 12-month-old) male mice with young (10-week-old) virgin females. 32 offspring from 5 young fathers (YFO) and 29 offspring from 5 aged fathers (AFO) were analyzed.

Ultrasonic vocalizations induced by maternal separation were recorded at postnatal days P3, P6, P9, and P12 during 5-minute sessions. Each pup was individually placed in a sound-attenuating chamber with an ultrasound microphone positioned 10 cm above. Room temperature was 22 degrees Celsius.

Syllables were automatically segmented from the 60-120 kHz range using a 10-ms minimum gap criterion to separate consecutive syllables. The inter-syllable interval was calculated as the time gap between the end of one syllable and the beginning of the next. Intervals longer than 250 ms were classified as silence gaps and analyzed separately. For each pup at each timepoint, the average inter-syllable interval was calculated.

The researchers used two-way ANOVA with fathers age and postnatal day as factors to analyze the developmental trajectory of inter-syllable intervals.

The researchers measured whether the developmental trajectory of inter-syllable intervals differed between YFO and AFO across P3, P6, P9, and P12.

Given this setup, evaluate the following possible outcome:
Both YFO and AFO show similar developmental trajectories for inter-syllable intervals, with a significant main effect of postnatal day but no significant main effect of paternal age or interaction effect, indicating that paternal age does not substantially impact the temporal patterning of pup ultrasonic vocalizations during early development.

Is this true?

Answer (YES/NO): NO